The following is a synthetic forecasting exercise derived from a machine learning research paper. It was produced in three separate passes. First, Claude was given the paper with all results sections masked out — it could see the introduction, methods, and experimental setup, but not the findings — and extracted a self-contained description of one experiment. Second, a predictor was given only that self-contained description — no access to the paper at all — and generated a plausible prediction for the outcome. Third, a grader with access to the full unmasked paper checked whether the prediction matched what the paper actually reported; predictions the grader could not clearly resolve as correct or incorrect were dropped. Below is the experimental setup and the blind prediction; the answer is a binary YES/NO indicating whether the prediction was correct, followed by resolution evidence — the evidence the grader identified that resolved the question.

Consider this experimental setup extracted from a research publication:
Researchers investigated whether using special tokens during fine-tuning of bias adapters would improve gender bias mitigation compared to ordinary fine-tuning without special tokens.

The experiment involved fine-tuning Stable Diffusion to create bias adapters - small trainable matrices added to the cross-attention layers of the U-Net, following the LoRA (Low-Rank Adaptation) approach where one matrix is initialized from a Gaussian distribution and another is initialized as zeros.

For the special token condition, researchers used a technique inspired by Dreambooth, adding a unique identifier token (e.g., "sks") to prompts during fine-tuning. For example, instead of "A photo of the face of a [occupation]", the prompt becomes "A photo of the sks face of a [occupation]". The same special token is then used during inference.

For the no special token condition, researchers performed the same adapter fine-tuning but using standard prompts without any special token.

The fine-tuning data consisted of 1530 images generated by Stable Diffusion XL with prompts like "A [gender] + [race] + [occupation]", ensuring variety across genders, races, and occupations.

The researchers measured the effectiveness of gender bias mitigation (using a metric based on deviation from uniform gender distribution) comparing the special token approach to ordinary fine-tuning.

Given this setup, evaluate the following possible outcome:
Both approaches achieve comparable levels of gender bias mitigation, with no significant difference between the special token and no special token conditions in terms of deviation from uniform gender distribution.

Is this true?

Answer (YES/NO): NO